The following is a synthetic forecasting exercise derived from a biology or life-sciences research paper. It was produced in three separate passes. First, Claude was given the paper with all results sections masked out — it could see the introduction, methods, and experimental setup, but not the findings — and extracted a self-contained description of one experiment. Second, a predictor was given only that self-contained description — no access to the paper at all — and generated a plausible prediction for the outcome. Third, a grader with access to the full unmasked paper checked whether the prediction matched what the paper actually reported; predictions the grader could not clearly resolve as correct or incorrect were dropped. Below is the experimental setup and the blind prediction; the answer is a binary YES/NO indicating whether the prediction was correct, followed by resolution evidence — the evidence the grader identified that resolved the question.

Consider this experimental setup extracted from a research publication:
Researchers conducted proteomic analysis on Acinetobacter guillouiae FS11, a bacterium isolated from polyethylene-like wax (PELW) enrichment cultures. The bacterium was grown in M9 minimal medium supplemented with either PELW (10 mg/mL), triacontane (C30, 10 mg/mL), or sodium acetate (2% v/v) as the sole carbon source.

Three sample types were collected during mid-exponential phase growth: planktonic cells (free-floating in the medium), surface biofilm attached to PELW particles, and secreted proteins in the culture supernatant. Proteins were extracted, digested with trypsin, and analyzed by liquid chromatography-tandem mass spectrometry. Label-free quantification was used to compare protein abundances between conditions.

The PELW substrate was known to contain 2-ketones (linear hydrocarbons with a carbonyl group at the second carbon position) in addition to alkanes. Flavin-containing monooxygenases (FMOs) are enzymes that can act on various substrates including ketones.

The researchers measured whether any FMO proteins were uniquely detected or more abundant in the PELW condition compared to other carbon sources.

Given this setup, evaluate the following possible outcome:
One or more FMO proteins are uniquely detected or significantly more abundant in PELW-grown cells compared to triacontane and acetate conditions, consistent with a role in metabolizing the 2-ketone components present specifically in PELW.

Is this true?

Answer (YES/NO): YES